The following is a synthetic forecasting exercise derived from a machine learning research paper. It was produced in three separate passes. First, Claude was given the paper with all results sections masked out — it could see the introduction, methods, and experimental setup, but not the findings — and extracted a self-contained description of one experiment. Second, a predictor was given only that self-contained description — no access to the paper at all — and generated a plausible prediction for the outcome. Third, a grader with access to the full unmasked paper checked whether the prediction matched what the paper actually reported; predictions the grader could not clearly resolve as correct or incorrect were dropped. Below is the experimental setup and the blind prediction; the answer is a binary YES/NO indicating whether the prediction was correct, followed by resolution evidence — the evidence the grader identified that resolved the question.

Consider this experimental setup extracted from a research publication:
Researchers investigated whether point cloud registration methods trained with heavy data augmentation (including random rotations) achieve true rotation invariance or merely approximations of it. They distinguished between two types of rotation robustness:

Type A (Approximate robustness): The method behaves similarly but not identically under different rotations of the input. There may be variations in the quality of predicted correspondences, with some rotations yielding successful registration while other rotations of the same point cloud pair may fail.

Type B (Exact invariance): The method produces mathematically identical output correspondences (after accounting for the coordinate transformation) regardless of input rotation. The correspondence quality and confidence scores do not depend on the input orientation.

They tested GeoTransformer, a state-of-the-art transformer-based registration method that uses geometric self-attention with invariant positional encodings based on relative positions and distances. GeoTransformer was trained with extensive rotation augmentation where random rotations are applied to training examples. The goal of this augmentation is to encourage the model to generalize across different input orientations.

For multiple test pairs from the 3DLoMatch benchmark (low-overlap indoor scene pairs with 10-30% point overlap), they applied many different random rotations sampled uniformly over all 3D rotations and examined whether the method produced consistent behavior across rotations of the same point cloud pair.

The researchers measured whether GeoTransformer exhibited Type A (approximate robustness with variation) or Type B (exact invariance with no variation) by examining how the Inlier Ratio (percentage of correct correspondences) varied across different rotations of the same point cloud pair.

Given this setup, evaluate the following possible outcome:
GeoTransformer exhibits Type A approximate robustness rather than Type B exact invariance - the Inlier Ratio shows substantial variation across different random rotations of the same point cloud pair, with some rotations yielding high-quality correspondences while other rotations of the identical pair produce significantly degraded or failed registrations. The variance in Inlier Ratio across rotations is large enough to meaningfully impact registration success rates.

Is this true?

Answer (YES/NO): YES